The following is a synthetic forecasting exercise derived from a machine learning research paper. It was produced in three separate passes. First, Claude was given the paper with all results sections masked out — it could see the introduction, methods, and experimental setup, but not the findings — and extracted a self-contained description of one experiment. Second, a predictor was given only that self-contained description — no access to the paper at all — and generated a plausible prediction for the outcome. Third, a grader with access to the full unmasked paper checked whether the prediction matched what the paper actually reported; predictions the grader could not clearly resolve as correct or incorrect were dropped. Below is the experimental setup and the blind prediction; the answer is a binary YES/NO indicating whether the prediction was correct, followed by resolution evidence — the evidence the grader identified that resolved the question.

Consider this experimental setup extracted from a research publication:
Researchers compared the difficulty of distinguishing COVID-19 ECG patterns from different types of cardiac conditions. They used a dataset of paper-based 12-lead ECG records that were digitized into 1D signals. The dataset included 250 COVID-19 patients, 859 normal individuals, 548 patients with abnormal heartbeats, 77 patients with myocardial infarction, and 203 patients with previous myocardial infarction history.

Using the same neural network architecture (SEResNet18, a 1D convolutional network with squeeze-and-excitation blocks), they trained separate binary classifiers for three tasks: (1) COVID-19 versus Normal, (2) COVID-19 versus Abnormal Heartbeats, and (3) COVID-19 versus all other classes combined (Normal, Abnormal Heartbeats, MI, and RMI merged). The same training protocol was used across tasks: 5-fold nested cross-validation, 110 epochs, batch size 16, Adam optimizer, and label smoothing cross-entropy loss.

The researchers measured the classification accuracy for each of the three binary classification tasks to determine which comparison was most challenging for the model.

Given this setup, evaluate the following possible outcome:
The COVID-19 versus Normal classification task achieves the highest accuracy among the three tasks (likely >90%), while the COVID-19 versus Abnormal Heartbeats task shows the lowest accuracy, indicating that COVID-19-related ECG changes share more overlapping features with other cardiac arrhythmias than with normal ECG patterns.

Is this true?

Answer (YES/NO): NO